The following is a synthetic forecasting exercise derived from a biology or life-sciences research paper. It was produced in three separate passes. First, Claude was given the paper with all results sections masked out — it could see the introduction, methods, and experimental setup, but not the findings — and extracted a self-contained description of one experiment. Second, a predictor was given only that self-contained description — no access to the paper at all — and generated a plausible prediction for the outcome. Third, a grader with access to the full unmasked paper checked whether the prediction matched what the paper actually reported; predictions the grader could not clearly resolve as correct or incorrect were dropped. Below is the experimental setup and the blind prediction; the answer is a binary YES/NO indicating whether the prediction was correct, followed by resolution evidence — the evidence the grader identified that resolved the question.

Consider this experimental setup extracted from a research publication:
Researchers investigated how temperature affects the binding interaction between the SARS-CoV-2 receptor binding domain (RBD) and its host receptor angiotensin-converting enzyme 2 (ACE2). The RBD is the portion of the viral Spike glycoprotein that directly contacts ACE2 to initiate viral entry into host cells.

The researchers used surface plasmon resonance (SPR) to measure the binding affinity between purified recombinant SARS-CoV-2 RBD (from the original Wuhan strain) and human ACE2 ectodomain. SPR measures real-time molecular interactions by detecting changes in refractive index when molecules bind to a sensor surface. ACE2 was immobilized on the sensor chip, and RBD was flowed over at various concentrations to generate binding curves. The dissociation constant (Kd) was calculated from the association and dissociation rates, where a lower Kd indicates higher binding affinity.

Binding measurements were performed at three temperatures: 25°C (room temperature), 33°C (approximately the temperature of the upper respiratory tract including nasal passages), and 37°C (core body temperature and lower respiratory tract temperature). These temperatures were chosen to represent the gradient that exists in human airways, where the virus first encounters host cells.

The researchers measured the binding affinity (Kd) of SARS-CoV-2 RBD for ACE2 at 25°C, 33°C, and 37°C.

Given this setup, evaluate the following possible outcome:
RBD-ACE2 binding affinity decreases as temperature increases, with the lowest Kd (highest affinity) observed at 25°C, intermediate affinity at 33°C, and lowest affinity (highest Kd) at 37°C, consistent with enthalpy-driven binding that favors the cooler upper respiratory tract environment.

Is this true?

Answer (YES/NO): YES